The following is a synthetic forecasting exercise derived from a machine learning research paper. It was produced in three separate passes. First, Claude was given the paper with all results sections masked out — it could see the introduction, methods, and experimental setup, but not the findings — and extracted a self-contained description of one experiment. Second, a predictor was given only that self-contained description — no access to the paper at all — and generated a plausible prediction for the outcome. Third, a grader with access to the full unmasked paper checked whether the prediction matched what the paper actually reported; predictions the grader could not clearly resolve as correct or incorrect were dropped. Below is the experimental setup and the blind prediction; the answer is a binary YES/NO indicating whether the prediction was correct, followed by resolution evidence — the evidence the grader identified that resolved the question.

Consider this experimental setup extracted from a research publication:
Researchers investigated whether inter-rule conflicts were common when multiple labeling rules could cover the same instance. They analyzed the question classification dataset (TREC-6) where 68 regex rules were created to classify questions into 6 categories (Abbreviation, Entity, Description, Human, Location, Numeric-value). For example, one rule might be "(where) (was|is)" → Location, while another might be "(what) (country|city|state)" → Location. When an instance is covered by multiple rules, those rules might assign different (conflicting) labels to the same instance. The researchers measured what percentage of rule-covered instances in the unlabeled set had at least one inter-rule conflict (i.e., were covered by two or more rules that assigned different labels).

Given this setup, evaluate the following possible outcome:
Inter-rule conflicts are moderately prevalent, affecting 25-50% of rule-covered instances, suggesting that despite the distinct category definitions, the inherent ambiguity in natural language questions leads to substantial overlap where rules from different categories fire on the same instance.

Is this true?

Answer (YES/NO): NO